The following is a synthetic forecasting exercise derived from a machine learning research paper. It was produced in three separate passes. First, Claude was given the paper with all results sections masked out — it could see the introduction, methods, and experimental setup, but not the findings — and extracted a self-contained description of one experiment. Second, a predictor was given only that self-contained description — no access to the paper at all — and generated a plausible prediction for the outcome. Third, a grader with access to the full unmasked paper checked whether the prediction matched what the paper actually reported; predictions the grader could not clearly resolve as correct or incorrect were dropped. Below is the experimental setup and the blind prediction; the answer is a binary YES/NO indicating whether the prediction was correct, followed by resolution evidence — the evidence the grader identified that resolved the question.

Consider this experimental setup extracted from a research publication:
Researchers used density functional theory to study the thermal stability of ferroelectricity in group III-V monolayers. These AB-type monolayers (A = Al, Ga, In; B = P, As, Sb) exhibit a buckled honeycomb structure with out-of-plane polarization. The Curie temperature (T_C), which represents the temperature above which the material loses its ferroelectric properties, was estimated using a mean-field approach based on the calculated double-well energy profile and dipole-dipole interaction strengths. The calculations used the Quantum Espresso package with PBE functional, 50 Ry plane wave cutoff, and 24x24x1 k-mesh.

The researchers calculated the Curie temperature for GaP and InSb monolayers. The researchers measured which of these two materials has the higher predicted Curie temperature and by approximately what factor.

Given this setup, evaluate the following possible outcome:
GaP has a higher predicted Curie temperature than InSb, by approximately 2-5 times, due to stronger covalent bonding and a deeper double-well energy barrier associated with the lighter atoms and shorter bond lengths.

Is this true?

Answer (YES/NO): NO